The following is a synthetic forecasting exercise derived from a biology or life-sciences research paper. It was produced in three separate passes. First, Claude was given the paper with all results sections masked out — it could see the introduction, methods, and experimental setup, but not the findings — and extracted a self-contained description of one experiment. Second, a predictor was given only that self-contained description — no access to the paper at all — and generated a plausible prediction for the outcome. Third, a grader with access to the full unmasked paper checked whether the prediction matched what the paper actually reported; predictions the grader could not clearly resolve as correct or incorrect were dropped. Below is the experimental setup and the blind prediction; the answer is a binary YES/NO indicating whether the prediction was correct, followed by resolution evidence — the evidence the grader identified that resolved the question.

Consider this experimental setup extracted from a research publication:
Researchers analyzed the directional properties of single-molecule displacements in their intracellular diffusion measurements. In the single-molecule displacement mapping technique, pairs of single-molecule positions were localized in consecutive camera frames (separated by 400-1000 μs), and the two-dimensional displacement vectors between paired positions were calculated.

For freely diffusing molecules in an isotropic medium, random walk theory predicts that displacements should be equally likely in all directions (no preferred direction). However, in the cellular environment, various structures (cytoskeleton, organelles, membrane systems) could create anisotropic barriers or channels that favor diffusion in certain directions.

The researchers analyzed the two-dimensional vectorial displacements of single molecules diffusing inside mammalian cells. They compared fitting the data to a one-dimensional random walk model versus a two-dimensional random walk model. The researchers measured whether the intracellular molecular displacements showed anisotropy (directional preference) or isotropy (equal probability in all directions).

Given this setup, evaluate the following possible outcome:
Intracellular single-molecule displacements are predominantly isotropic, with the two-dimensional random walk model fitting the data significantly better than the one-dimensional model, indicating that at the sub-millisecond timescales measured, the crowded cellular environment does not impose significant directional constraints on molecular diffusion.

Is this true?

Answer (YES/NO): NO